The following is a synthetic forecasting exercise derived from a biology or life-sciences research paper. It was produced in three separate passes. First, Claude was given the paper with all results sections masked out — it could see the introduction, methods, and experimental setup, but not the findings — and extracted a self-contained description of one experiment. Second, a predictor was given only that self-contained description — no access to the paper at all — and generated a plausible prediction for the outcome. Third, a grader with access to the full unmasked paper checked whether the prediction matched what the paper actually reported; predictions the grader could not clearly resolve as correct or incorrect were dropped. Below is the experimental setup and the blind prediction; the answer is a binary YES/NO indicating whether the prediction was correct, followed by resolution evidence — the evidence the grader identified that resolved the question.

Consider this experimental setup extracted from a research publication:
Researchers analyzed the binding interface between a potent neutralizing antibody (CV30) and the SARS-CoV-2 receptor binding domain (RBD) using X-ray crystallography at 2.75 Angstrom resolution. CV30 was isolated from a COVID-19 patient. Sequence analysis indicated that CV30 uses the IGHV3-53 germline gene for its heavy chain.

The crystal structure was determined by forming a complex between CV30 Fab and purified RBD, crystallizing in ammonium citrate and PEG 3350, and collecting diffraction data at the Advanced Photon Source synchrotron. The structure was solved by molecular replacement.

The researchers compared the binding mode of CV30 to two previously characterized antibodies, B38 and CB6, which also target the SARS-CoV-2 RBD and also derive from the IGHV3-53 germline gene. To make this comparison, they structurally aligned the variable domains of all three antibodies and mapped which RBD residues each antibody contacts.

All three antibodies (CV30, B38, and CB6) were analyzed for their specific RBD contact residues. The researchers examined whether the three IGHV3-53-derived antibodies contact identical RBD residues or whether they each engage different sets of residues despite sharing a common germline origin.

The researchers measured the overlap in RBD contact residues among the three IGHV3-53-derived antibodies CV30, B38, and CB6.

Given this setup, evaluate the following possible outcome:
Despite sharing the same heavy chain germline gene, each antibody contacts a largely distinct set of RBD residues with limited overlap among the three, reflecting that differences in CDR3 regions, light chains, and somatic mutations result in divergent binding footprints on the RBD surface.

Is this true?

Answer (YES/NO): NO